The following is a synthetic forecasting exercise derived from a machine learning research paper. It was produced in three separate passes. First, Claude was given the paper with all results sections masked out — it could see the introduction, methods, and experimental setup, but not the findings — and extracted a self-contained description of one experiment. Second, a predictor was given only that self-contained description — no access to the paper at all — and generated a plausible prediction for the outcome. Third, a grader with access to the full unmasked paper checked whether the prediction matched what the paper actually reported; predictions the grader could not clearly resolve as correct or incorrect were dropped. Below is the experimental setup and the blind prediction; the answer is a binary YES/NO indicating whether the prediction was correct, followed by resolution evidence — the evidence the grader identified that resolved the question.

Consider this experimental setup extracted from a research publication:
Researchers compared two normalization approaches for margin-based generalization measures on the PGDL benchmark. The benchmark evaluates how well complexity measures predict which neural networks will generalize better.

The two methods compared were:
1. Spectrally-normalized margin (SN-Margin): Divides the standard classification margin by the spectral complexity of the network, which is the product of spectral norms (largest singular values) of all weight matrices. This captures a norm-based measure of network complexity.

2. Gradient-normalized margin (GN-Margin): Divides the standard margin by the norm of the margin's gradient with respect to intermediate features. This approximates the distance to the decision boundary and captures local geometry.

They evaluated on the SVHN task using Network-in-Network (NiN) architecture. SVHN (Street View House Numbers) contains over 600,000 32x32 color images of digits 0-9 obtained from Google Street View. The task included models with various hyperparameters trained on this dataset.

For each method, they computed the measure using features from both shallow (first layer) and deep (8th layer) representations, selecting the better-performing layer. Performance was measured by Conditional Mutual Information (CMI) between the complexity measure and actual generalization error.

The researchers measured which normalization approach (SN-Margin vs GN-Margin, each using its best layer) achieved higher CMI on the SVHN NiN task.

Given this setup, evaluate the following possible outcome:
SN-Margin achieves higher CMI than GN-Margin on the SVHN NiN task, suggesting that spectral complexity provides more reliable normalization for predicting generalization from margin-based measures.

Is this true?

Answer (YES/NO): NO